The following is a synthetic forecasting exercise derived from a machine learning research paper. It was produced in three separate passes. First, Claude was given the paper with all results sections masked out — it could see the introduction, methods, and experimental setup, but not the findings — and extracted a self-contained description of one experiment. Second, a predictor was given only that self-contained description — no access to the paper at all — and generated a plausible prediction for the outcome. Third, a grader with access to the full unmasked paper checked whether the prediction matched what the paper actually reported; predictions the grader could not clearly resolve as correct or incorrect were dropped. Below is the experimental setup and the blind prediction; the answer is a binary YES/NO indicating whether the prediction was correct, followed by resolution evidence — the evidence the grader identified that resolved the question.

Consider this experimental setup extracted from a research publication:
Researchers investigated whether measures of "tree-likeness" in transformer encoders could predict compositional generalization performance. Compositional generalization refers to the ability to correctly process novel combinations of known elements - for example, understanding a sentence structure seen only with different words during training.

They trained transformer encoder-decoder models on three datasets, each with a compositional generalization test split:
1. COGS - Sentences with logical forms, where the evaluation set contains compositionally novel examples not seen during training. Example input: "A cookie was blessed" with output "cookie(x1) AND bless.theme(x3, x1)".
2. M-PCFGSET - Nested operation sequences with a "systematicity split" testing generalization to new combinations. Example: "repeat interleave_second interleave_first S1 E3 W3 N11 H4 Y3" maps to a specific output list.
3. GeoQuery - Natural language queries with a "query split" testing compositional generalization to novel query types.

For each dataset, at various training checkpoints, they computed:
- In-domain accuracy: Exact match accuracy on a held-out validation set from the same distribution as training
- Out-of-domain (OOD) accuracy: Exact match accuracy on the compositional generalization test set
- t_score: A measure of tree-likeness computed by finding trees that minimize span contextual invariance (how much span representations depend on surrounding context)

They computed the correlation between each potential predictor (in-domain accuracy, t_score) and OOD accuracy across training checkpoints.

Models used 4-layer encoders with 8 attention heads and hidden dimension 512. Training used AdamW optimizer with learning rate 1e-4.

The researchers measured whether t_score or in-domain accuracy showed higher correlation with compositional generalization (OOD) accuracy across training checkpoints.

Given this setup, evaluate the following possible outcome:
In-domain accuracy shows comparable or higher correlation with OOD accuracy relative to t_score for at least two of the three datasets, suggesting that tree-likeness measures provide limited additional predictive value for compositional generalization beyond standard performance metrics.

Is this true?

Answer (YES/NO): NO